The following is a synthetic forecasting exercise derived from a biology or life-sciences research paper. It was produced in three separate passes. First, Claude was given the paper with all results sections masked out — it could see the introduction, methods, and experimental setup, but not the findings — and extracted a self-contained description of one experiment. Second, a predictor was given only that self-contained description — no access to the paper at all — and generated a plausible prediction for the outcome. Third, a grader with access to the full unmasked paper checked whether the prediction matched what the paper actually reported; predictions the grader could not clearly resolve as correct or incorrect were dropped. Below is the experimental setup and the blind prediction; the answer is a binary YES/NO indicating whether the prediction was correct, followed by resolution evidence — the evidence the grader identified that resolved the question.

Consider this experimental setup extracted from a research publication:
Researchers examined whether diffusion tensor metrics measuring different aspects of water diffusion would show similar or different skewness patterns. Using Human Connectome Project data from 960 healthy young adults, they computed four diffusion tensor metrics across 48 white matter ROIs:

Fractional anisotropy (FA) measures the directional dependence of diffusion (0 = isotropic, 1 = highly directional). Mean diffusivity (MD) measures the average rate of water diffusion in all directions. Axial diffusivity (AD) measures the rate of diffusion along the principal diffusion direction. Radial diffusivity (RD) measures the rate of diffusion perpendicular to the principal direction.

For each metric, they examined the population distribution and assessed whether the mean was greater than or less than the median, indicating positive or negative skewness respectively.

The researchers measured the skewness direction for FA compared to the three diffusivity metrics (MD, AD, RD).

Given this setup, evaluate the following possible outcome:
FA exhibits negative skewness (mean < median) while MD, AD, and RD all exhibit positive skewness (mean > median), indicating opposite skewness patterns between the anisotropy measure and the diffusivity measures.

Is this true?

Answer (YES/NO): NO